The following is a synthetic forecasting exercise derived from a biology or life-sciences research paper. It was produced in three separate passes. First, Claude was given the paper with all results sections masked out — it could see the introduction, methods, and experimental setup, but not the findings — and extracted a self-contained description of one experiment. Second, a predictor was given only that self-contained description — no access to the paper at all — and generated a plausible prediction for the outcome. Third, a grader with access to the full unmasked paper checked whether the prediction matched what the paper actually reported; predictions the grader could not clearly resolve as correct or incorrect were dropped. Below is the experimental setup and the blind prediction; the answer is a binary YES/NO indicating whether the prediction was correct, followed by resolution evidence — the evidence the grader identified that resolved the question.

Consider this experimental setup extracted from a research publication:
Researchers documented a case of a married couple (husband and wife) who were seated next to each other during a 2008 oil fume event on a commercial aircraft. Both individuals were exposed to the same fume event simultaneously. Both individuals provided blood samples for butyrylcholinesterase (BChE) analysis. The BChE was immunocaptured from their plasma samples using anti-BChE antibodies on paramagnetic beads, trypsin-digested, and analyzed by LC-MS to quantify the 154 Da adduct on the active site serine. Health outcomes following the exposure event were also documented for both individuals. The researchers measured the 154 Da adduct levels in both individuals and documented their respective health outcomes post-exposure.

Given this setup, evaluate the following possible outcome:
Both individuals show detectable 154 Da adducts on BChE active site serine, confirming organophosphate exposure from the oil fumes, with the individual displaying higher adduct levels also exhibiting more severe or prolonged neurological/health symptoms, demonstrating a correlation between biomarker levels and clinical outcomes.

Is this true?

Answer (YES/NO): NO